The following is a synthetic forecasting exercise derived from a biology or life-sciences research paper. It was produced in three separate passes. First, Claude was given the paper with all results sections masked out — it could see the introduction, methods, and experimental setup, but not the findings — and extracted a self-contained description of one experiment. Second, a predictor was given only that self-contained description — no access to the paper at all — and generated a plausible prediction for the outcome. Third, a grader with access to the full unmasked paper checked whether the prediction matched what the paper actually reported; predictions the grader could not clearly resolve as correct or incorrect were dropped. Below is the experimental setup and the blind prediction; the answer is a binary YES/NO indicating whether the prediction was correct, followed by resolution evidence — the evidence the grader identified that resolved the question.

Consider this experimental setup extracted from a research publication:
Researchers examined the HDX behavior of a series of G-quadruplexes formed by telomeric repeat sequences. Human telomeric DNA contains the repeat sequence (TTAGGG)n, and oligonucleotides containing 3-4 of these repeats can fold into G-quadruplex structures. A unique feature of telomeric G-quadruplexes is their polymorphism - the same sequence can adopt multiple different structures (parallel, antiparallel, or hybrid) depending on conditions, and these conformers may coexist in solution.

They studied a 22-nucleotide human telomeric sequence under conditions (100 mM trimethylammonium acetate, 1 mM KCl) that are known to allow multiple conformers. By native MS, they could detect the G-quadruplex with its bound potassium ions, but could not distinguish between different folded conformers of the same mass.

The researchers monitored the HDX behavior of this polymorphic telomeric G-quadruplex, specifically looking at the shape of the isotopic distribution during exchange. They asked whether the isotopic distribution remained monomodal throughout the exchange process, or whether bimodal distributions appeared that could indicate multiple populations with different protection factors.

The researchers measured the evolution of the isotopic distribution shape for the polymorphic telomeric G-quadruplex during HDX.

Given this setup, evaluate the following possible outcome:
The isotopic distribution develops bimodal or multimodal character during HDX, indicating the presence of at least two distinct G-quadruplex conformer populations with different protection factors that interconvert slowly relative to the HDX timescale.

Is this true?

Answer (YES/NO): NO